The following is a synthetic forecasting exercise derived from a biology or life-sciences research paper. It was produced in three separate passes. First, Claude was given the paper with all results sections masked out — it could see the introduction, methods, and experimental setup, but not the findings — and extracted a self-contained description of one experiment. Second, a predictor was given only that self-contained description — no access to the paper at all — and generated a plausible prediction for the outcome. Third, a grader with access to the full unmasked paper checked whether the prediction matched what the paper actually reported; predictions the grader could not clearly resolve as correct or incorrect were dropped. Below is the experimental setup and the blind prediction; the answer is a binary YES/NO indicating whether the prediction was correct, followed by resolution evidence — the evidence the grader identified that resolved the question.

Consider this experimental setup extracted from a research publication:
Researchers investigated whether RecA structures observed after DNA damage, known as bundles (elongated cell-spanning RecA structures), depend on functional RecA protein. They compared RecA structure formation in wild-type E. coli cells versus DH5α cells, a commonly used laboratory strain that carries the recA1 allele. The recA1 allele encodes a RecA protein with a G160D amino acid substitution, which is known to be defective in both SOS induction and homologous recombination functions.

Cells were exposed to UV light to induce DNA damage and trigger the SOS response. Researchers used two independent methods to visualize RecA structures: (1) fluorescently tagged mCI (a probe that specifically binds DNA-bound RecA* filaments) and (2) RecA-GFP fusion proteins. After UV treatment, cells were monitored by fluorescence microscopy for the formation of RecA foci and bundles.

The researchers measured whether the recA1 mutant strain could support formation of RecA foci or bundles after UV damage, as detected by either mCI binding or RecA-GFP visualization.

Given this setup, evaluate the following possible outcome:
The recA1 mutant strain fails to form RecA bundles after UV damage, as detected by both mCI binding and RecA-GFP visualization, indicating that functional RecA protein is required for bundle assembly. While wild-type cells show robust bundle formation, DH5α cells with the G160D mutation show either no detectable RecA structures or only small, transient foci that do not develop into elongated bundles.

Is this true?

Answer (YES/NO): NO